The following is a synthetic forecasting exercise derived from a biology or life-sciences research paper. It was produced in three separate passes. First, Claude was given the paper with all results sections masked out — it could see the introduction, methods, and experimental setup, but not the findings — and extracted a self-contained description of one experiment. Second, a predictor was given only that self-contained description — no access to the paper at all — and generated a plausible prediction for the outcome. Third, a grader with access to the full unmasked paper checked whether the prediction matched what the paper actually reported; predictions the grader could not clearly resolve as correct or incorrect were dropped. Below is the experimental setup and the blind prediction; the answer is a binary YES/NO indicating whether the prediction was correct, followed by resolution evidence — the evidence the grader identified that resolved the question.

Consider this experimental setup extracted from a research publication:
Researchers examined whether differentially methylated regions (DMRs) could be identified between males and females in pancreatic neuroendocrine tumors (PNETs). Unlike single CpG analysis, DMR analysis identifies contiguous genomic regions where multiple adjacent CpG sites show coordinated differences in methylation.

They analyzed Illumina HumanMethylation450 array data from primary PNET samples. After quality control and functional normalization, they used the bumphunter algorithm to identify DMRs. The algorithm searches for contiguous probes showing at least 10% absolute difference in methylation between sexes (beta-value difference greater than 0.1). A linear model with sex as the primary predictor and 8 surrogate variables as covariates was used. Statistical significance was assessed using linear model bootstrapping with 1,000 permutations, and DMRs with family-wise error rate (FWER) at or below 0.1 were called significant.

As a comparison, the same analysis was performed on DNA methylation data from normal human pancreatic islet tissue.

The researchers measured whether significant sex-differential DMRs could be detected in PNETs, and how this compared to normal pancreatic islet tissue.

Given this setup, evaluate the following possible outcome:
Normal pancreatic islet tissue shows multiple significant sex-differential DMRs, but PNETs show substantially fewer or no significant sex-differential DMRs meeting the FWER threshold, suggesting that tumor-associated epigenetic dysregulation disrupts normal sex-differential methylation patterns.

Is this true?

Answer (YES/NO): YES